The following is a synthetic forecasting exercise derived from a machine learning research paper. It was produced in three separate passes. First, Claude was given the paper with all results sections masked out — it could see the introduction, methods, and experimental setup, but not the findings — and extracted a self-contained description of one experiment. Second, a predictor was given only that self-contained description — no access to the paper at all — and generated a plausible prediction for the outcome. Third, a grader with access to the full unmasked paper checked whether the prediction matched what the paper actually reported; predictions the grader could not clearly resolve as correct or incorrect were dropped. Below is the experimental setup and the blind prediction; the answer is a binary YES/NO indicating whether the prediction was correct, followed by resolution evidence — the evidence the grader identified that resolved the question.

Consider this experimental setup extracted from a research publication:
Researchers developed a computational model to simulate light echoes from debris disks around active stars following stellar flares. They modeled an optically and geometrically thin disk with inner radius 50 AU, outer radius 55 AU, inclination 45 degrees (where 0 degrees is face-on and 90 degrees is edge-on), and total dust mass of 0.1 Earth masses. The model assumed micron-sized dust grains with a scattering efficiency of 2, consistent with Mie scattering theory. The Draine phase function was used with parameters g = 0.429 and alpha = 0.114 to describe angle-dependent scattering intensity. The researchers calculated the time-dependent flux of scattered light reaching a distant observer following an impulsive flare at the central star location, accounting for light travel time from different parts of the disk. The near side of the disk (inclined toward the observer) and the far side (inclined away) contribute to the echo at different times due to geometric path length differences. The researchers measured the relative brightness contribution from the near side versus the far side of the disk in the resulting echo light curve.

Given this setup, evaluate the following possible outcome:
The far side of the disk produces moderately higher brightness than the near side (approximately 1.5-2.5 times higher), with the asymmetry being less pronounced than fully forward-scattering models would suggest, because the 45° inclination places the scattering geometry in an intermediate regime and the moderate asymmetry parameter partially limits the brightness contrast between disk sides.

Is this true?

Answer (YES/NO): NO